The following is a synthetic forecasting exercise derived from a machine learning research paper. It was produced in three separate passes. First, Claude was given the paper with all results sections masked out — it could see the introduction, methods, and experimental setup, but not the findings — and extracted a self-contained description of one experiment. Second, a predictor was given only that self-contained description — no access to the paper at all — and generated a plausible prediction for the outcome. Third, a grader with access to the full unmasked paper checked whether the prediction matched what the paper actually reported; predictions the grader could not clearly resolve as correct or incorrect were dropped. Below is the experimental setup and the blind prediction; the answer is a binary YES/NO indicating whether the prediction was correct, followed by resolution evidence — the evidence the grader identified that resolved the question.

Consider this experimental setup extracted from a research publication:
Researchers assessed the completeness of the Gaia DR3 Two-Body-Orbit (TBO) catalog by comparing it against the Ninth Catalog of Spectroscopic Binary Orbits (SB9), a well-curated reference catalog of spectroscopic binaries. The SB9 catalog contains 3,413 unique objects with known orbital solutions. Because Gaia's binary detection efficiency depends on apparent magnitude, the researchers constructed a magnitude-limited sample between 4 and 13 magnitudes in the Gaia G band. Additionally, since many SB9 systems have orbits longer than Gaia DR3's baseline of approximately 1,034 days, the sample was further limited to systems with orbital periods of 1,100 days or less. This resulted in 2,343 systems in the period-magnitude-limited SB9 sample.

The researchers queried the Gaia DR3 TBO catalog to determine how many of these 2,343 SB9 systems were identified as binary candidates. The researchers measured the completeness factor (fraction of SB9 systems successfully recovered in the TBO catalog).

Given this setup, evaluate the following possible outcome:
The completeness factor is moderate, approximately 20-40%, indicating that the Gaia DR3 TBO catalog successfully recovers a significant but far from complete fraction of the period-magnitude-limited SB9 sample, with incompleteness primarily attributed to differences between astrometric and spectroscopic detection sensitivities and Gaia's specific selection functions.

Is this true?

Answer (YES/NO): YES